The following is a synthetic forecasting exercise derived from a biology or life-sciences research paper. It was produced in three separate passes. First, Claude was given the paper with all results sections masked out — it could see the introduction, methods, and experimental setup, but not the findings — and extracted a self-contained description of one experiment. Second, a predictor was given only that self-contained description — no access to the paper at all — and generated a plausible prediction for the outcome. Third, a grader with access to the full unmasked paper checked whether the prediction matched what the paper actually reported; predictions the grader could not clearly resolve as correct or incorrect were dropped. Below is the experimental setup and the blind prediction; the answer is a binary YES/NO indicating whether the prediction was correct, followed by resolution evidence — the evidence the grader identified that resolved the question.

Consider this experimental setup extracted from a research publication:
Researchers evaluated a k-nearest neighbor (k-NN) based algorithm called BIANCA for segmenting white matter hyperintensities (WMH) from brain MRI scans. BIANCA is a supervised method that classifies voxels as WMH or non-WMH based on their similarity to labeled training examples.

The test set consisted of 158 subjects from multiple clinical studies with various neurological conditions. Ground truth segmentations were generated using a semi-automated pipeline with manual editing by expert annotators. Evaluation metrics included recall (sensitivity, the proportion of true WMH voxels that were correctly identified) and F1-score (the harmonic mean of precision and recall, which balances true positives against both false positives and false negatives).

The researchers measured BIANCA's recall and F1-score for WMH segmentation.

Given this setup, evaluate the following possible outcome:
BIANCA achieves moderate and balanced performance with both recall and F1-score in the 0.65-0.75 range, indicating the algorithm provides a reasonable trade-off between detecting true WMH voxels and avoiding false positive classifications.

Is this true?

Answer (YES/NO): NO